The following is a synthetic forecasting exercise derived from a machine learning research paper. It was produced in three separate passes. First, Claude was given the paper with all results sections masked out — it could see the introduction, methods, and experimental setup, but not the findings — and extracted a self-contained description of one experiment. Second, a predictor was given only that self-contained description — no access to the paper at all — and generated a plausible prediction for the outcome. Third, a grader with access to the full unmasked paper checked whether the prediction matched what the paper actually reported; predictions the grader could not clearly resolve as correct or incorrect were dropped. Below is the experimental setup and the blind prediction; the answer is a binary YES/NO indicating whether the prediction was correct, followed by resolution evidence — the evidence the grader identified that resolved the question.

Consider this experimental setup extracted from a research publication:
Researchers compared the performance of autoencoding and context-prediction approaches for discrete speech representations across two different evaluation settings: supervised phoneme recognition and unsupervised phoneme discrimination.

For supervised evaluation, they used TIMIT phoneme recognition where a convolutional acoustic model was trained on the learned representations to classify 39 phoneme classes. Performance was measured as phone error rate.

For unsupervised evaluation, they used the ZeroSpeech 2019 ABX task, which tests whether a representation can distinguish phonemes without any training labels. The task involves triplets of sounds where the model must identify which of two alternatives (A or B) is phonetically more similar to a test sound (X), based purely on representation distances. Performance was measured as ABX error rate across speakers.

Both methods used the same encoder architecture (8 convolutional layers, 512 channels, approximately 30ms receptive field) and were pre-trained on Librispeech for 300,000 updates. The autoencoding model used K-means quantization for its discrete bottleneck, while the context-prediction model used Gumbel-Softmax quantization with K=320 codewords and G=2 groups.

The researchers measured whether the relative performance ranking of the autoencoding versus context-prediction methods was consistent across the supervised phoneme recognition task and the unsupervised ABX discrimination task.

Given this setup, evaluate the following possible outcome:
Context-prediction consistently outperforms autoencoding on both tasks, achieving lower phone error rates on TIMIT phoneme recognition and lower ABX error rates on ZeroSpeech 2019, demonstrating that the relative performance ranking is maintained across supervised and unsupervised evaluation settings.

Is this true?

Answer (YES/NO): YES